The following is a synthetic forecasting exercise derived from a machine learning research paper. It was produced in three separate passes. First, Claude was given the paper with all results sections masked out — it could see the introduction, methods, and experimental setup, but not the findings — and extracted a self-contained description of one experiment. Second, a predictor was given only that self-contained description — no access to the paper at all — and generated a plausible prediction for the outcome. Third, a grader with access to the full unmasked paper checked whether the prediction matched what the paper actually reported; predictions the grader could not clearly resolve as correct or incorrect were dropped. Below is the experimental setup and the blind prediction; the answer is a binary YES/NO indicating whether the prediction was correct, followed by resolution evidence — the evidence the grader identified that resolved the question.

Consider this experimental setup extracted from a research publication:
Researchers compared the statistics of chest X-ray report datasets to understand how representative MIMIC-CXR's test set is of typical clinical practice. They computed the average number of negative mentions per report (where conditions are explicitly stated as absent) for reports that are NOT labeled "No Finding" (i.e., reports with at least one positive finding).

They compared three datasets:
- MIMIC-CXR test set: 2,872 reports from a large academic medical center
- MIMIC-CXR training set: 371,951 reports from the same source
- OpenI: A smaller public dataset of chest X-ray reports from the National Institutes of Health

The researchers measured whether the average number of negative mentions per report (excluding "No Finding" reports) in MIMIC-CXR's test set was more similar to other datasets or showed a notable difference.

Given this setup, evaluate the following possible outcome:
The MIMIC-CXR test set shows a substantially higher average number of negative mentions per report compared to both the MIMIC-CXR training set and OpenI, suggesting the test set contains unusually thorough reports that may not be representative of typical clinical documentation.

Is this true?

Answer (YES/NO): NO